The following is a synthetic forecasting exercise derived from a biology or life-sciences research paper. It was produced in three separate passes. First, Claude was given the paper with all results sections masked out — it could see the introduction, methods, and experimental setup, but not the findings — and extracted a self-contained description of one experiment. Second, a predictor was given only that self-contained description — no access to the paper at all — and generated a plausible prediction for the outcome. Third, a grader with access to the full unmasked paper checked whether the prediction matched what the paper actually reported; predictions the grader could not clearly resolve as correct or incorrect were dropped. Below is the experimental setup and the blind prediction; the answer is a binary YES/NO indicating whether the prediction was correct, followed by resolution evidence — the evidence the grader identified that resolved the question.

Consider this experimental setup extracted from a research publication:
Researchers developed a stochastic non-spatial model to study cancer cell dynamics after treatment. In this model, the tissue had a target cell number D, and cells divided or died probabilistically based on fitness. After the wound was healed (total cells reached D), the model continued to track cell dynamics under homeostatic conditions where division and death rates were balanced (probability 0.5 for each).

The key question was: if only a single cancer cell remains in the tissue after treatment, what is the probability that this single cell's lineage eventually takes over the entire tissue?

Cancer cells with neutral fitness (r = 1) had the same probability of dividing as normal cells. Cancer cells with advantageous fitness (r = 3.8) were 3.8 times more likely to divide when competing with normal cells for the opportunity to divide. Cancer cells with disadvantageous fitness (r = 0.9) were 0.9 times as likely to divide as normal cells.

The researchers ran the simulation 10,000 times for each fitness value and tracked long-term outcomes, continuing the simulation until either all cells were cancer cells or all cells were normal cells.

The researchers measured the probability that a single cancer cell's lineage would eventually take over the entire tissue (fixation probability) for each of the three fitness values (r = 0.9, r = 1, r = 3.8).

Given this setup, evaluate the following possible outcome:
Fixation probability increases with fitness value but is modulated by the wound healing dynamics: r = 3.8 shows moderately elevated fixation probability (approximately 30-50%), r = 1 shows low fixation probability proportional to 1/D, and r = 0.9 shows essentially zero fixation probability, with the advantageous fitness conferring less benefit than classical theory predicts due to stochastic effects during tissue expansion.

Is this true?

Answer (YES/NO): NO